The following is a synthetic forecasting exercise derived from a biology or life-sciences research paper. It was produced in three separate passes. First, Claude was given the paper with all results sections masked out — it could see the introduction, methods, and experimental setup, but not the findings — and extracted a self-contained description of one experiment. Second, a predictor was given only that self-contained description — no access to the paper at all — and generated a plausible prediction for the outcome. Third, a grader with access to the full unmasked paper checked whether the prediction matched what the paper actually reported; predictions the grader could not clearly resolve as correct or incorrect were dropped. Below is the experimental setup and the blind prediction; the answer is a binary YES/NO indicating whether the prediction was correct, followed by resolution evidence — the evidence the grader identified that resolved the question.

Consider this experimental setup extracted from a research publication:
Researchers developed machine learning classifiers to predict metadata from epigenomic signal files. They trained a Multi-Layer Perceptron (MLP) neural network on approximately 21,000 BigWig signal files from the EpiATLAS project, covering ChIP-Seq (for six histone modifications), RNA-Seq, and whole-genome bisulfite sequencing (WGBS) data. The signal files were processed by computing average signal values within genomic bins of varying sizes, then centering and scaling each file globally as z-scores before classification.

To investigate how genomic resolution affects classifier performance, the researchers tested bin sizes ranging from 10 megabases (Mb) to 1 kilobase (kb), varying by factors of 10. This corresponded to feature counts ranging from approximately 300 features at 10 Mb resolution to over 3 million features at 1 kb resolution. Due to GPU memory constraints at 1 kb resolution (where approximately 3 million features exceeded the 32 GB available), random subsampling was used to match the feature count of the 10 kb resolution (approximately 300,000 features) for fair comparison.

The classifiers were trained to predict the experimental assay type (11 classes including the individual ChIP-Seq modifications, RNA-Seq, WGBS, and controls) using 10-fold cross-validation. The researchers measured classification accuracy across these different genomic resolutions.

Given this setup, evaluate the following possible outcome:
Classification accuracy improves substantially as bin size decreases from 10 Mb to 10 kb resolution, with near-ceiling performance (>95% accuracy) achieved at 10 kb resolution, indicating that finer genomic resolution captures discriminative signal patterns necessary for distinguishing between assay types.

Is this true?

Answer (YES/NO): NO